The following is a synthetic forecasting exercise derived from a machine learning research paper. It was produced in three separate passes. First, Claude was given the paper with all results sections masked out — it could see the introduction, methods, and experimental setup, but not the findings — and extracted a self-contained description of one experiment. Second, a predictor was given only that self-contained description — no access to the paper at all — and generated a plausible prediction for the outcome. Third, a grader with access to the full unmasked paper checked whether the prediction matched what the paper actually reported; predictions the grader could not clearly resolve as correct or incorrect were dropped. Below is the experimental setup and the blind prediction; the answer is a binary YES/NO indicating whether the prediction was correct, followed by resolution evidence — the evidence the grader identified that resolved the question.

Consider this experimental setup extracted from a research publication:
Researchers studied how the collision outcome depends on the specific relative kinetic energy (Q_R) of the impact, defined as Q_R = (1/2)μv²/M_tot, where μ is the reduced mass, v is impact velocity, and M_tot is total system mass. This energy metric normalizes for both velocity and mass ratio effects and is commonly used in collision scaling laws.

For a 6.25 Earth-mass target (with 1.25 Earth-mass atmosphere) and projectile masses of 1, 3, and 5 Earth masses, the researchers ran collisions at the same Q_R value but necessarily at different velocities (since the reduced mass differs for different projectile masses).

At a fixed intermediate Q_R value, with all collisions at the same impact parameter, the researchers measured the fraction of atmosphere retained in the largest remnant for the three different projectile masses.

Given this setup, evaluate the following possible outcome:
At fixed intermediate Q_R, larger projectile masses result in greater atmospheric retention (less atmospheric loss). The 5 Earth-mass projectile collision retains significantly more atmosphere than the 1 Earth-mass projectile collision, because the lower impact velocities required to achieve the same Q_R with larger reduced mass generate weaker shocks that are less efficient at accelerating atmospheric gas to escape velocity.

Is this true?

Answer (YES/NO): NO